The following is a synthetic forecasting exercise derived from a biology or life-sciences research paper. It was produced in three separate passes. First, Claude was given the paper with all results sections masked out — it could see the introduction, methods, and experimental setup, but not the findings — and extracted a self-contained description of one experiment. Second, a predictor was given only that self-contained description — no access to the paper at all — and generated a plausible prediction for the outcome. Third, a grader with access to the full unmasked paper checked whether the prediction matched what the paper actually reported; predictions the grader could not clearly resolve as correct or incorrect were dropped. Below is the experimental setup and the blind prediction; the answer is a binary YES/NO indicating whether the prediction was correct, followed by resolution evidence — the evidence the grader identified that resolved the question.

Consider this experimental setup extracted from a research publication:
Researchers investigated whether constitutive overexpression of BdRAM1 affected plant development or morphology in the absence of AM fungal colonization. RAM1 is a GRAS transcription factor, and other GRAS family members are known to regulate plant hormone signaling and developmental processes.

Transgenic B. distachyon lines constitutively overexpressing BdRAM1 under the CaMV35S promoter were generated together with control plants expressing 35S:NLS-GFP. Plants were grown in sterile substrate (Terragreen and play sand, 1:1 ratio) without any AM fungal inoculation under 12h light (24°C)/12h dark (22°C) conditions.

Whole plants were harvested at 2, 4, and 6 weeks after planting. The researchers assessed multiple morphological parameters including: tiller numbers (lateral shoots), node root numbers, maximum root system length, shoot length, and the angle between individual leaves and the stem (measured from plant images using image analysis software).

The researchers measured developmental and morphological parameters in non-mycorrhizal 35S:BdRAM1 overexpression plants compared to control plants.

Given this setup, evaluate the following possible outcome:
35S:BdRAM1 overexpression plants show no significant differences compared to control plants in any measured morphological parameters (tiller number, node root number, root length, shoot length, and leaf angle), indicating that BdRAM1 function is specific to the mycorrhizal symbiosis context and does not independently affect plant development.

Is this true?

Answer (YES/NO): NO